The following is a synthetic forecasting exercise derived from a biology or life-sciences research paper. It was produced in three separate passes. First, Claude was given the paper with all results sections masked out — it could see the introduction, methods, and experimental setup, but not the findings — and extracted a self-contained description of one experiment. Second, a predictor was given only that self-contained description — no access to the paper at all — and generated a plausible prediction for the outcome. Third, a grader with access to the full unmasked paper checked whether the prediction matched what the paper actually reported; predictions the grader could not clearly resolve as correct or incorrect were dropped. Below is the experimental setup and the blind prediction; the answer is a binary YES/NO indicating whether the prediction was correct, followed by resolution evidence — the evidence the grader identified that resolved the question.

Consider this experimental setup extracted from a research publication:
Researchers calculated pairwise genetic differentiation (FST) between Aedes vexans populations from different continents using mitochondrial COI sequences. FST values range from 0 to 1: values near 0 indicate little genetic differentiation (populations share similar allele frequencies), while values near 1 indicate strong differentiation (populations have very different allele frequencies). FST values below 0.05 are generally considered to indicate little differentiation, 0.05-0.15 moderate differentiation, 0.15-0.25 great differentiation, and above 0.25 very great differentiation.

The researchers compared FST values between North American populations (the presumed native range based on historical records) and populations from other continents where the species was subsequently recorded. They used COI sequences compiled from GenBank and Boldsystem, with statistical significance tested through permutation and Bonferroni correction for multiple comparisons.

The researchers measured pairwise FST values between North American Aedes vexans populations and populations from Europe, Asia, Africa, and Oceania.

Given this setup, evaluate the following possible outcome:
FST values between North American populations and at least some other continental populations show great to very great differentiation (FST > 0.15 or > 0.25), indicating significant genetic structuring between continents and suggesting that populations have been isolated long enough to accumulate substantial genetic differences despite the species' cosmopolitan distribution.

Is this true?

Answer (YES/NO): NO